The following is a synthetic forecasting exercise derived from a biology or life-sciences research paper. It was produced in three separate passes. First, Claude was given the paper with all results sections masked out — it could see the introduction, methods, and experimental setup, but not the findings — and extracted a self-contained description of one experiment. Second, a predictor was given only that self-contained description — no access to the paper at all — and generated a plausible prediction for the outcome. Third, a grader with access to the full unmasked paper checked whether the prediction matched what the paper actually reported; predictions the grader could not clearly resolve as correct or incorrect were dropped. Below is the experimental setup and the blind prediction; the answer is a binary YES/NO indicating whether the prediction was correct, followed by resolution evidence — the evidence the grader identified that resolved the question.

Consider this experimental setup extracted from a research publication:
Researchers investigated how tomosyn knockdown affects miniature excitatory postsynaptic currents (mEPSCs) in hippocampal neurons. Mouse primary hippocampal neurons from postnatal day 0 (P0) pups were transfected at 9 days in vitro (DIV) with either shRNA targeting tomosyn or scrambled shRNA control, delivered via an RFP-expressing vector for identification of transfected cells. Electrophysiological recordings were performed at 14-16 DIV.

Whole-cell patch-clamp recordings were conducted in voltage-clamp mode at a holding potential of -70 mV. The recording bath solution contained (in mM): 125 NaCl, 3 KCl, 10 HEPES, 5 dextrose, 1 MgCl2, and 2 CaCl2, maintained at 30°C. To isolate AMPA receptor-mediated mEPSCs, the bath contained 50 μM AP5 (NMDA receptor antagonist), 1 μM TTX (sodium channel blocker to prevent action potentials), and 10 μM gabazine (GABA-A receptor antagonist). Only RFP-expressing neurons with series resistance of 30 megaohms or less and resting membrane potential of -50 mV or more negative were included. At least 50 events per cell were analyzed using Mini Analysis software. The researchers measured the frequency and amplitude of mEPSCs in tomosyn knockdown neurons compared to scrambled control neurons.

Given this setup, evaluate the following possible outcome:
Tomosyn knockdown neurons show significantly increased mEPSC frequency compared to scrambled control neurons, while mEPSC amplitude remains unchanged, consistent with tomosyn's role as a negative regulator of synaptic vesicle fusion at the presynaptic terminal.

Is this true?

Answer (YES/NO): NO